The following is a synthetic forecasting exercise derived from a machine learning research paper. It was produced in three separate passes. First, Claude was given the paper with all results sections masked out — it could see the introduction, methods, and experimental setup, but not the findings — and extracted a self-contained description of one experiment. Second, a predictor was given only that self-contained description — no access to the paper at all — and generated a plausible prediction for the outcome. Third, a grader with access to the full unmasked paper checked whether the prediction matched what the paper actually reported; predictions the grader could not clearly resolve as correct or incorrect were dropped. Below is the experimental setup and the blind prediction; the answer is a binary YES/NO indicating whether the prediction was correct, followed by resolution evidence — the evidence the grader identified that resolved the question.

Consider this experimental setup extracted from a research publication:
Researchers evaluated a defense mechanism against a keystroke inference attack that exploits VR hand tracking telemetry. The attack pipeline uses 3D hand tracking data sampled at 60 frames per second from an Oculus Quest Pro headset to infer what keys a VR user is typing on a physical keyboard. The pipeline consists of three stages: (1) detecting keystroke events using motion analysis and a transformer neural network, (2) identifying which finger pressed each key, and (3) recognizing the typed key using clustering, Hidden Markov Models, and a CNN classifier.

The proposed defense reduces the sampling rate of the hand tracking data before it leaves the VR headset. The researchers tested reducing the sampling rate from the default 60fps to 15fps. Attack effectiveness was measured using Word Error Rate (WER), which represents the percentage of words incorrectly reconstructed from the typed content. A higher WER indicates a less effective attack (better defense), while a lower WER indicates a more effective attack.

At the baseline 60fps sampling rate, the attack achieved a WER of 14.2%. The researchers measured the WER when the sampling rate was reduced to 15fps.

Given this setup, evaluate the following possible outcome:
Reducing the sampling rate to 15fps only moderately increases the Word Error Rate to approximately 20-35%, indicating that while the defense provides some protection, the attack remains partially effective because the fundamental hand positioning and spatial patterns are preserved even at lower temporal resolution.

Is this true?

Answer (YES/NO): NO